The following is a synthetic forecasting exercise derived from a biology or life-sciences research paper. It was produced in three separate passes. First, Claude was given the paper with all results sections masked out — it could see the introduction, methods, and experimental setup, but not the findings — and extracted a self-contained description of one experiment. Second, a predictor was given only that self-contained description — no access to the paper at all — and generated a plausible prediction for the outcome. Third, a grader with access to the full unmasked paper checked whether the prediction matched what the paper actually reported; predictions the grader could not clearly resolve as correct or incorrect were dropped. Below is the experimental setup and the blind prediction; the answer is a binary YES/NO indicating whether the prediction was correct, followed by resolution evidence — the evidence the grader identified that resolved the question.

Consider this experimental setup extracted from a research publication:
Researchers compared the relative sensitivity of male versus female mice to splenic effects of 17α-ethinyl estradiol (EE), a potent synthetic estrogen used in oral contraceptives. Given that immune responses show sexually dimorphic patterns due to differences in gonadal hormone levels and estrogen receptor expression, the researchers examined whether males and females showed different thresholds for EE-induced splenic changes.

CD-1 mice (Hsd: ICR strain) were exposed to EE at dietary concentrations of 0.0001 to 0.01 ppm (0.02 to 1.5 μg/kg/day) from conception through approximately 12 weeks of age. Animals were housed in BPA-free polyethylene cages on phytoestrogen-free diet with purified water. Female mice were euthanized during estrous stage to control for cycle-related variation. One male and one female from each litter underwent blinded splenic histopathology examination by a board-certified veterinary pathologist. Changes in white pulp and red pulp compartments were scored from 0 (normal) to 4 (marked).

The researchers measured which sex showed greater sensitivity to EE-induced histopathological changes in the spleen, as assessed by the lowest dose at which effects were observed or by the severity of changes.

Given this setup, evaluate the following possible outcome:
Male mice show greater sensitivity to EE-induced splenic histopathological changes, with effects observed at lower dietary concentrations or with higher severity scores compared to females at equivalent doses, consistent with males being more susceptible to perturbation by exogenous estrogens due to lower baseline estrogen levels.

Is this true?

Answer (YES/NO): NO